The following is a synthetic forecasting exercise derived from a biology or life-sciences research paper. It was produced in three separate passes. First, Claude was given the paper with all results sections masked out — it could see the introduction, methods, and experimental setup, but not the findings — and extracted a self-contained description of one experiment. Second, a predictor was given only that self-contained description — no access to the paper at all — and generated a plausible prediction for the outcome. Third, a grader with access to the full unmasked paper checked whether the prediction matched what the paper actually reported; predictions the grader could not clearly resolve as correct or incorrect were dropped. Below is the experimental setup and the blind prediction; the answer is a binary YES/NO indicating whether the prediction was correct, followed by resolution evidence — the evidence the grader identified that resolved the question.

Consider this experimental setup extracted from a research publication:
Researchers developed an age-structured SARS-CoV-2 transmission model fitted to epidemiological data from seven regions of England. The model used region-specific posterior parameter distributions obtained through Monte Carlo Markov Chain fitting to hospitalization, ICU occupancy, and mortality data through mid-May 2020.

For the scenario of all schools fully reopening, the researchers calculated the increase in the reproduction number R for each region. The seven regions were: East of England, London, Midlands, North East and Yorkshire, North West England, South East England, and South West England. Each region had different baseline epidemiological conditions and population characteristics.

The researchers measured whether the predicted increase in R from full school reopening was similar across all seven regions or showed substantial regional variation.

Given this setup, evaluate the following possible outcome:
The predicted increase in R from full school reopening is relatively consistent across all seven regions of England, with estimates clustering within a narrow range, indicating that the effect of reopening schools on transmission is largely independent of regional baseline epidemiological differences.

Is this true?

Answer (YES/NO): NO